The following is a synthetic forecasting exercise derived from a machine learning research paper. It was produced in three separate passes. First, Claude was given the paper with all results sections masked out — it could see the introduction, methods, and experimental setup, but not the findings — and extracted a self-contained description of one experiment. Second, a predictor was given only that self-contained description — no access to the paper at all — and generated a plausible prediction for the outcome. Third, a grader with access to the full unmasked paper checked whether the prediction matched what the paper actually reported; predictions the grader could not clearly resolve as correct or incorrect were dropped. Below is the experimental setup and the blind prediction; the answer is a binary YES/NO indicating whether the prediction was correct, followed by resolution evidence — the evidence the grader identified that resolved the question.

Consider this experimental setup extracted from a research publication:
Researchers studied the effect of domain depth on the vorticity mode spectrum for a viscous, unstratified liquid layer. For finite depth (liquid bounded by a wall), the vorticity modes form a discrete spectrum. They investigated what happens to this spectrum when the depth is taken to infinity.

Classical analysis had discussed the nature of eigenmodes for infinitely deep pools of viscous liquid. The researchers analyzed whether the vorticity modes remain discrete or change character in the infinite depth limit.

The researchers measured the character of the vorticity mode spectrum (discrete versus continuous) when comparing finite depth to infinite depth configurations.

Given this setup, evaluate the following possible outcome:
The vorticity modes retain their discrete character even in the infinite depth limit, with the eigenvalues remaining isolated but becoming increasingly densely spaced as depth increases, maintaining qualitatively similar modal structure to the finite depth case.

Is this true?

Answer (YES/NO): NO